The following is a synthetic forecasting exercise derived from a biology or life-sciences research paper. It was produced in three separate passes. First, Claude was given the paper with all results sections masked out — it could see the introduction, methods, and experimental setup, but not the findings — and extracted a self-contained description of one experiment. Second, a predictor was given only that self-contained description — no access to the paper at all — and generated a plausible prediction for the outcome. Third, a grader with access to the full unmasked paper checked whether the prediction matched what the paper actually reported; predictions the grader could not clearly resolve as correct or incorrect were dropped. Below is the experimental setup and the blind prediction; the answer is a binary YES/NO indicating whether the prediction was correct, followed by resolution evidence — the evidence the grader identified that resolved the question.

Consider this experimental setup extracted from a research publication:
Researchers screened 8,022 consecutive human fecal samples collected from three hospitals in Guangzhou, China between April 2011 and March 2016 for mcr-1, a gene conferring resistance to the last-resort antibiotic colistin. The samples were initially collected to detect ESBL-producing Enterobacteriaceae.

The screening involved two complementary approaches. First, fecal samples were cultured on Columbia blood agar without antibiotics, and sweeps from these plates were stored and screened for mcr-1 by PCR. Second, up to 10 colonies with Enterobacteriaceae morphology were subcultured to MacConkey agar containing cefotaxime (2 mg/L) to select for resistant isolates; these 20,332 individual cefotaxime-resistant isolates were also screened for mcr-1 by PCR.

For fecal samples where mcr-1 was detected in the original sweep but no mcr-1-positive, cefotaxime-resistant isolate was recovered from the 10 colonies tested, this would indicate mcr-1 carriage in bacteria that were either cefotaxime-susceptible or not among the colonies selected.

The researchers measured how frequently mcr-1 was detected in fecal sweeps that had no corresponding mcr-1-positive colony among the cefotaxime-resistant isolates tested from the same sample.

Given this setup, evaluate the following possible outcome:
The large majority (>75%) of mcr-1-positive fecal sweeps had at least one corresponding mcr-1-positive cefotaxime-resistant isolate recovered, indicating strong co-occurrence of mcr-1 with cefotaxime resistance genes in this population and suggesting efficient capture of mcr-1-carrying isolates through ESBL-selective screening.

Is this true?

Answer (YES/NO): NO